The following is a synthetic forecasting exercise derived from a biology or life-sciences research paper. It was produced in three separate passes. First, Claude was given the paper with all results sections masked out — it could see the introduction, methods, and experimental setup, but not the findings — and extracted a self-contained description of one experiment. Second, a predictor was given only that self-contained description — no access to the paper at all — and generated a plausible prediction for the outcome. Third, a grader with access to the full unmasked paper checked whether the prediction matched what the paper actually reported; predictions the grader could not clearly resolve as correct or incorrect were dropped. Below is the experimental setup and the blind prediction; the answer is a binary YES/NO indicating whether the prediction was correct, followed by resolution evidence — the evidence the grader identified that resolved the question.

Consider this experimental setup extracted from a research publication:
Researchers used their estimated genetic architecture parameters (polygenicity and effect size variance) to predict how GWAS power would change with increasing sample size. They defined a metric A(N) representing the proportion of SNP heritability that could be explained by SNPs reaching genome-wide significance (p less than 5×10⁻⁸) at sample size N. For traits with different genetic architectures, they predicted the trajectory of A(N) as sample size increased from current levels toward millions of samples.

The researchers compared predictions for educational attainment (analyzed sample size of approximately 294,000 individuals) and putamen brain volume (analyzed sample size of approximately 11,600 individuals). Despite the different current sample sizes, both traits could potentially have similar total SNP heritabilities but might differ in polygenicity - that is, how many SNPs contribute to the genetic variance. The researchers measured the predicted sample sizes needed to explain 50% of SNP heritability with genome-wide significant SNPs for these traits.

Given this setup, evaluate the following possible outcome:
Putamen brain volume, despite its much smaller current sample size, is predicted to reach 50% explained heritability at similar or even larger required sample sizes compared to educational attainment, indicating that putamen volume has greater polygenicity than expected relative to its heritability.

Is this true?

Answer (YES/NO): NO